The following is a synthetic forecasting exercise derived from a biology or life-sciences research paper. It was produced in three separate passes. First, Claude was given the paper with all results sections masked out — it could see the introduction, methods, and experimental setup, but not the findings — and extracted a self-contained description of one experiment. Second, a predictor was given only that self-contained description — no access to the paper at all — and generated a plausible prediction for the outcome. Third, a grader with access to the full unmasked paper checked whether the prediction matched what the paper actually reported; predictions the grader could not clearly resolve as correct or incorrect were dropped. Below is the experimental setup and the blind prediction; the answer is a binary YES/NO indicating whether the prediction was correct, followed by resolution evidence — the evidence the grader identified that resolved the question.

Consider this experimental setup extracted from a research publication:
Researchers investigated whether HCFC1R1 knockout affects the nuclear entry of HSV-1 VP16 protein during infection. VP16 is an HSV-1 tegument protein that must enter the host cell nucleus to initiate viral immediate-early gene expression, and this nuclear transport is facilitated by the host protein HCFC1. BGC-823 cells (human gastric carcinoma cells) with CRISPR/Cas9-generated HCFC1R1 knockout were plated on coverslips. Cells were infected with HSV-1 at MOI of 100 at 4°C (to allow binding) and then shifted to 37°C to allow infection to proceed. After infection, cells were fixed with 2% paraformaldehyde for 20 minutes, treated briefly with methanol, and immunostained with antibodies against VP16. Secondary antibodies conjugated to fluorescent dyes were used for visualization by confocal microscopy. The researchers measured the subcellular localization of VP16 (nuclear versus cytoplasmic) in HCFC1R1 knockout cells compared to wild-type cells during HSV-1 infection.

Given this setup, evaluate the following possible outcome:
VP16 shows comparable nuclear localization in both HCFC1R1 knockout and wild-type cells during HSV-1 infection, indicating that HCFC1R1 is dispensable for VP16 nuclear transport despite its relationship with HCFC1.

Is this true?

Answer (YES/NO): NO